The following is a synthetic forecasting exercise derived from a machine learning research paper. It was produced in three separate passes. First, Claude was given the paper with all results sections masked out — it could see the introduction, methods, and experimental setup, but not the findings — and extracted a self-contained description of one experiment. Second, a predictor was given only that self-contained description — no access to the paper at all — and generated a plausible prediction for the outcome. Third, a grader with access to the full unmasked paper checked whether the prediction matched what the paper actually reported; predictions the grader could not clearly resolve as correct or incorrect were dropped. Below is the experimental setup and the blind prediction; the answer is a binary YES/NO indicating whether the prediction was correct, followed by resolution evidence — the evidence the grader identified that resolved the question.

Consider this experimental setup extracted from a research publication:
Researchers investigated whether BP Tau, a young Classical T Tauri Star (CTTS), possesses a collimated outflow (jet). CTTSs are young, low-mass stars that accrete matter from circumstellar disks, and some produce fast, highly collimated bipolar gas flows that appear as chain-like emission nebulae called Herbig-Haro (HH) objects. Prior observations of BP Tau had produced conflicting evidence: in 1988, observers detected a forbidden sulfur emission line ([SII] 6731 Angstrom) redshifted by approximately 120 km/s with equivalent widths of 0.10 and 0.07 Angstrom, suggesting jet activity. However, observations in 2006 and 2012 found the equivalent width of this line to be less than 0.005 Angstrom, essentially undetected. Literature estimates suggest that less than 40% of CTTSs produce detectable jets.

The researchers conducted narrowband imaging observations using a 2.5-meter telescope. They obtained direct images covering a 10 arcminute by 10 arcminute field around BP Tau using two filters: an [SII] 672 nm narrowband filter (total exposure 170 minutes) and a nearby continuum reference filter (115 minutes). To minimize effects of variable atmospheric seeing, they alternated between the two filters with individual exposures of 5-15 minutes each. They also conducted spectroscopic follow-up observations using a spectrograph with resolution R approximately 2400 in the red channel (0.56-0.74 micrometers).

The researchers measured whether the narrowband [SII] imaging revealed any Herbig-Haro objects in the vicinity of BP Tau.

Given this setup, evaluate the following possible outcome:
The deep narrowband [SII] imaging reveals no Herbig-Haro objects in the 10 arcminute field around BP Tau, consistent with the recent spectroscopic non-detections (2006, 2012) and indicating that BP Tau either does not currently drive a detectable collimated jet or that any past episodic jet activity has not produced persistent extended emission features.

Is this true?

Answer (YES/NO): NO